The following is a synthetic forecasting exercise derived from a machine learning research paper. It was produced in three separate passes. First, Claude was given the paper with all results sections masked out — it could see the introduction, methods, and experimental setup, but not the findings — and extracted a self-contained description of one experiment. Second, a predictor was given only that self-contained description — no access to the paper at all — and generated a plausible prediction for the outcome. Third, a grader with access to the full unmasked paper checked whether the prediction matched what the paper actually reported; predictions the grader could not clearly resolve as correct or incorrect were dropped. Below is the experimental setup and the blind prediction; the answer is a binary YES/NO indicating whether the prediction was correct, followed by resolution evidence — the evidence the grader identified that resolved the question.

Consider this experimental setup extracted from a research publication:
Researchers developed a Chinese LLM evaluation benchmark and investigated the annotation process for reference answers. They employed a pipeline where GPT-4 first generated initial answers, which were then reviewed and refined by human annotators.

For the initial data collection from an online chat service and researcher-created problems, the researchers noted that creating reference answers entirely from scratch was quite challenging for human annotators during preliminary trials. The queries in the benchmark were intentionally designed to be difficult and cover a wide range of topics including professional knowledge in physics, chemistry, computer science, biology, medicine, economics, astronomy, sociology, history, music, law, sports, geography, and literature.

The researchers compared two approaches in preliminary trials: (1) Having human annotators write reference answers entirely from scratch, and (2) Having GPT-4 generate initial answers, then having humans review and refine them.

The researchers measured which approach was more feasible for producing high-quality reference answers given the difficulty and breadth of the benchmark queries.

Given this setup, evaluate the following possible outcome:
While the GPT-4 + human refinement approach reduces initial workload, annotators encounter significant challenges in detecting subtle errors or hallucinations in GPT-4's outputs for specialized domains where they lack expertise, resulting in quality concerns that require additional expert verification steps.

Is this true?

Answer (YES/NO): NO